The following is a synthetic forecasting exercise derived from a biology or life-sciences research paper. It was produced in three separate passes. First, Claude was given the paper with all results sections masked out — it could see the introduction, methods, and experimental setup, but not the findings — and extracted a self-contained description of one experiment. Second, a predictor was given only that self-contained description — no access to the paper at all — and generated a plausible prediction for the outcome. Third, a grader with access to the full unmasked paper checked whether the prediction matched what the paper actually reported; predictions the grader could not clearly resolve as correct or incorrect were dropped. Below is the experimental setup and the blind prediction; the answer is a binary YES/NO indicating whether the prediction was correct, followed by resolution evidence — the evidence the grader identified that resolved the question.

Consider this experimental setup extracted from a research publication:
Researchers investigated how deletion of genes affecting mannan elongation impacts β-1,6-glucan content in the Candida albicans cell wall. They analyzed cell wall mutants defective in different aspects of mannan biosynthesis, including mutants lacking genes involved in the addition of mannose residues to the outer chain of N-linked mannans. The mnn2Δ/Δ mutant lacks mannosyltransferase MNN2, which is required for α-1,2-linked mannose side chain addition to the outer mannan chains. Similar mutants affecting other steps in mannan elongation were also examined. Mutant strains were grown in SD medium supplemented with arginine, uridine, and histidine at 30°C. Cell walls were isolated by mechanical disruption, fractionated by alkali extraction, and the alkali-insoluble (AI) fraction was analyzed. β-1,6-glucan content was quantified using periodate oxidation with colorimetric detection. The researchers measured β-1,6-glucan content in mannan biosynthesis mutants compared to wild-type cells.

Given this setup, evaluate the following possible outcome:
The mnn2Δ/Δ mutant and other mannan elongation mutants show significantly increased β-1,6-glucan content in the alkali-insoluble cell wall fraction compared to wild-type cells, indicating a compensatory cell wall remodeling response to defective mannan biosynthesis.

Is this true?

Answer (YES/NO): YES